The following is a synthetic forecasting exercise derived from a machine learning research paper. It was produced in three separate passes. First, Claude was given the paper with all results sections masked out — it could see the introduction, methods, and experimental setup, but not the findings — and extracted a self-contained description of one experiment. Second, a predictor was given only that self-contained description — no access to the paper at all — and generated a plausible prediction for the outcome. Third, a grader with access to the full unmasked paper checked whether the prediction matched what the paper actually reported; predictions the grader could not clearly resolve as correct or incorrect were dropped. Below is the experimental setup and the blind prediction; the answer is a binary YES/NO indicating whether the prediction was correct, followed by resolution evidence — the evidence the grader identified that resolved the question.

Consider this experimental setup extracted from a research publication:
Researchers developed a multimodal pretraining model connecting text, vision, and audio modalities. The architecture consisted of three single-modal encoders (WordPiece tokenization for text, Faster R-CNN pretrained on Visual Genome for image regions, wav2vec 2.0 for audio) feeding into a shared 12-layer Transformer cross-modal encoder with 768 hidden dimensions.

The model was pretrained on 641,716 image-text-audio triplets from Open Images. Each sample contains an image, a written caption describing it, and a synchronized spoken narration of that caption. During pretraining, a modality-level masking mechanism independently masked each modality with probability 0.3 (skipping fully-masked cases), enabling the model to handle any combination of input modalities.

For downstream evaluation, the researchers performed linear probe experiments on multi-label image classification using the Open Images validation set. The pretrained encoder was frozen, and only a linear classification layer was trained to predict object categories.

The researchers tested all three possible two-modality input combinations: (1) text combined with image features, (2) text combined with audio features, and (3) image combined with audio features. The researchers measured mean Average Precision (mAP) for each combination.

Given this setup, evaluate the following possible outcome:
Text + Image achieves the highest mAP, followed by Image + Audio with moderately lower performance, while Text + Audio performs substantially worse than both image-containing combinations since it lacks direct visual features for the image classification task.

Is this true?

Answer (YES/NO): YES